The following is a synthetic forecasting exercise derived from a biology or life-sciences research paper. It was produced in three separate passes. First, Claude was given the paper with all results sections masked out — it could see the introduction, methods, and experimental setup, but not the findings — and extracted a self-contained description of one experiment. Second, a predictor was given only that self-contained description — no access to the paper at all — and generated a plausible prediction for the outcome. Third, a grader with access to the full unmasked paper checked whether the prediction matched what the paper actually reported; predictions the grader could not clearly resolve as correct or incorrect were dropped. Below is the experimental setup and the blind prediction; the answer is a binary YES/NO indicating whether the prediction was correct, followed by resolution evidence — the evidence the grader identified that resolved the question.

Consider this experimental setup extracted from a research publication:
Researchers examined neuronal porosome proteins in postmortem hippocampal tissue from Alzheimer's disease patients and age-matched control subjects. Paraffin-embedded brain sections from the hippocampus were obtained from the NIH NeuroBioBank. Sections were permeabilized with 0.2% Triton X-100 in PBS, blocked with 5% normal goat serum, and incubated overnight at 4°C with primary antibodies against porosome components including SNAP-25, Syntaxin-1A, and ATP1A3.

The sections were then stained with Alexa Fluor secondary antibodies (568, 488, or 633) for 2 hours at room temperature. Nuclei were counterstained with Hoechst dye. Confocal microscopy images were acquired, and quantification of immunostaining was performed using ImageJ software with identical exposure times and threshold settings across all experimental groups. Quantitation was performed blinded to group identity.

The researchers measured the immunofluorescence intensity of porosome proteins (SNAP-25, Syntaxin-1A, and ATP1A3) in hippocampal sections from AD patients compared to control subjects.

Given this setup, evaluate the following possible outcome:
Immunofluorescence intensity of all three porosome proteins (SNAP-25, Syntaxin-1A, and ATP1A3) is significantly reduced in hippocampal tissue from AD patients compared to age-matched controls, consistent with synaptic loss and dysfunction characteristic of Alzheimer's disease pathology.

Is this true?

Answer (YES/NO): YES